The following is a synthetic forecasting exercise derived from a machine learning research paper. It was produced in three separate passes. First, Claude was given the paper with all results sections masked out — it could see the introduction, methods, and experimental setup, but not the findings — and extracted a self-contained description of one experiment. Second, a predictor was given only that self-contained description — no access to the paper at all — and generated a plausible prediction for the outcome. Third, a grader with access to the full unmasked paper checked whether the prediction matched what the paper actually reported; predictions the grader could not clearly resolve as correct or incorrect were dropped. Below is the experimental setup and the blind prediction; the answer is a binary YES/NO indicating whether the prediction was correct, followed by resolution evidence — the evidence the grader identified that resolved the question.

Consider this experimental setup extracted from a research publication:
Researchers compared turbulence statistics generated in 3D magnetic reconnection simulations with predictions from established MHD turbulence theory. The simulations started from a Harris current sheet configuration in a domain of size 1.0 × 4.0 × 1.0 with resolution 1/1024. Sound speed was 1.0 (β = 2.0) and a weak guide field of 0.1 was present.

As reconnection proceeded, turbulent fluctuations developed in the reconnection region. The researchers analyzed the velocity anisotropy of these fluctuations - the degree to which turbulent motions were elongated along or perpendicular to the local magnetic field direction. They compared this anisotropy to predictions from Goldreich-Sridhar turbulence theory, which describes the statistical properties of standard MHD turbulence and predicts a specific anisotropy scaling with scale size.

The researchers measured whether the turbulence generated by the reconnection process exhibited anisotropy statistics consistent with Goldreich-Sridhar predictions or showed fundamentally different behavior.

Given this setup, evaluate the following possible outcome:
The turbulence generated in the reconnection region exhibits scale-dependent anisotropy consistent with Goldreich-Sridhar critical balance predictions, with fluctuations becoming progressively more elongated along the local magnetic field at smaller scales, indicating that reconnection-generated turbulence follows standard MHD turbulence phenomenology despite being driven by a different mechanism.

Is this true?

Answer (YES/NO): YES